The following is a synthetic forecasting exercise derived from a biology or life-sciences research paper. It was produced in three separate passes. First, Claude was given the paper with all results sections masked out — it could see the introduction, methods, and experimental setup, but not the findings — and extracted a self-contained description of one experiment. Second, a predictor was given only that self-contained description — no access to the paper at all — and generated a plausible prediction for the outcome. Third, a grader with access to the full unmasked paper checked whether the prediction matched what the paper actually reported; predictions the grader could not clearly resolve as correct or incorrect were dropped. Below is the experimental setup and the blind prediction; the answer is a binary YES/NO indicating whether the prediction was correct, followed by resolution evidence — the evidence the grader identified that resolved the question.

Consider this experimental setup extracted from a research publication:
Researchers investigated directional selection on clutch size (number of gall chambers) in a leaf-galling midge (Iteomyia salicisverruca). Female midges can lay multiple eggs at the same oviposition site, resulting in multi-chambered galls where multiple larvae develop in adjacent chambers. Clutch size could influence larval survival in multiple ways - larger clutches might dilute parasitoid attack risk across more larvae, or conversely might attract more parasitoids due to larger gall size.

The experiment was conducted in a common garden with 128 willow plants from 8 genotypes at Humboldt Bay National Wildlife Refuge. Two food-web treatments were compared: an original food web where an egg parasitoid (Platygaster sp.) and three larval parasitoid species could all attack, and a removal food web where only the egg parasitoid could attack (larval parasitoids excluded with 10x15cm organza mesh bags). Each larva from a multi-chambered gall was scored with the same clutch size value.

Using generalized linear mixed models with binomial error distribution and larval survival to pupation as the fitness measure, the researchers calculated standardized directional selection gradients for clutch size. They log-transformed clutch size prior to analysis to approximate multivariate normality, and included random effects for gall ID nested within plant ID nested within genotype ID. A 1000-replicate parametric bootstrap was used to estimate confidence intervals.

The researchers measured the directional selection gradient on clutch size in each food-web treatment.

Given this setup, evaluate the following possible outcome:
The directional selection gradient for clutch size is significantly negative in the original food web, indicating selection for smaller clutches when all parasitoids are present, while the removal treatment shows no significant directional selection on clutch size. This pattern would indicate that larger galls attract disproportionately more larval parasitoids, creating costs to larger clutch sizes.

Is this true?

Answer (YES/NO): NO